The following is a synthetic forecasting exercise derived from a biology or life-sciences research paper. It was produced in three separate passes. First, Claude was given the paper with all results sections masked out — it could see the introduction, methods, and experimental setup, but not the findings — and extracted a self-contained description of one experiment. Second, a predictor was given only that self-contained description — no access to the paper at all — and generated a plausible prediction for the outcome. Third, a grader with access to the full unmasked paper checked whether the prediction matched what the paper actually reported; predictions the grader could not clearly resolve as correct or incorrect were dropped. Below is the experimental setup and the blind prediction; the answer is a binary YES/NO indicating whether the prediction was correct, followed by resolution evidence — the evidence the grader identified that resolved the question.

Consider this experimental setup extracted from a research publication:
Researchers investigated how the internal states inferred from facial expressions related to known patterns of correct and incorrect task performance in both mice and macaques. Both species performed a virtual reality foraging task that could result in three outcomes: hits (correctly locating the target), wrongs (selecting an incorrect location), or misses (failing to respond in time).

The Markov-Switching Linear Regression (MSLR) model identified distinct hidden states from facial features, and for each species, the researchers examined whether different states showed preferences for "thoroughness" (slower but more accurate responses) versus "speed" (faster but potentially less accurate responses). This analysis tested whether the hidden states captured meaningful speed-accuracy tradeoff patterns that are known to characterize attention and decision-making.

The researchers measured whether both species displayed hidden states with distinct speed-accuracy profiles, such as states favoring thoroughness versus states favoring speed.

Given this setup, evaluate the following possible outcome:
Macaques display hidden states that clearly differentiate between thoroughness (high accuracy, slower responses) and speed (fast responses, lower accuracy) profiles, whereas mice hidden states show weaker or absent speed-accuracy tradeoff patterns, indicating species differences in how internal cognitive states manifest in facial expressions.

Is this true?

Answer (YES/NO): NO